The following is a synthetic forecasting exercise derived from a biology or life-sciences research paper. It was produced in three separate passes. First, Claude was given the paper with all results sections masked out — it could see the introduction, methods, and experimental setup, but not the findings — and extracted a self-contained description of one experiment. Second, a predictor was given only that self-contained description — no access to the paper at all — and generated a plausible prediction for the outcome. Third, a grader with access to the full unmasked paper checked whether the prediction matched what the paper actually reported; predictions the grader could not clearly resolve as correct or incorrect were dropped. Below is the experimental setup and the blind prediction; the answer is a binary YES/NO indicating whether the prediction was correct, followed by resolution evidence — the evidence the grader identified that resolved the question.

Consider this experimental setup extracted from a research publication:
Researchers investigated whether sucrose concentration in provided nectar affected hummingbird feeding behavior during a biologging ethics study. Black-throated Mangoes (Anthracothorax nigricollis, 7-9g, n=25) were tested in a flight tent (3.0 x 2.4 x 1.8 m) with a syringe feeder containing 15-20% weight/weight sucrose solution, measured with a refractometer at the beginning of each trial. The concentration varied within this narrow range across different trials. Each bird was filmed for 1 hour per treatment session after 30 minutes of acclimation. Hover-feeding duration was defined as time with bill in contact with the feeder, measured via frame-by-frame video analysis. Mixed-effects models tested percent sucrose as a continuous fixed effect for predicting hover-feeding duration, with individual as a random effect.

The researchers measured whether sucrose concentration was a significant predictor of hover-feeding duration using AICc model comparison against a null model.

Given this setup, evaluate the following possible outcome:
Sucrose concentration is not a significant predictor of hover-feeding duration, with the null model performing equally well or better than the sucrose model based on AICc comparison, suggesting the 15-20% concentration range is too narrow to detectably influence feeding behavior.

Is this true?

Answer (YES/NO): YES